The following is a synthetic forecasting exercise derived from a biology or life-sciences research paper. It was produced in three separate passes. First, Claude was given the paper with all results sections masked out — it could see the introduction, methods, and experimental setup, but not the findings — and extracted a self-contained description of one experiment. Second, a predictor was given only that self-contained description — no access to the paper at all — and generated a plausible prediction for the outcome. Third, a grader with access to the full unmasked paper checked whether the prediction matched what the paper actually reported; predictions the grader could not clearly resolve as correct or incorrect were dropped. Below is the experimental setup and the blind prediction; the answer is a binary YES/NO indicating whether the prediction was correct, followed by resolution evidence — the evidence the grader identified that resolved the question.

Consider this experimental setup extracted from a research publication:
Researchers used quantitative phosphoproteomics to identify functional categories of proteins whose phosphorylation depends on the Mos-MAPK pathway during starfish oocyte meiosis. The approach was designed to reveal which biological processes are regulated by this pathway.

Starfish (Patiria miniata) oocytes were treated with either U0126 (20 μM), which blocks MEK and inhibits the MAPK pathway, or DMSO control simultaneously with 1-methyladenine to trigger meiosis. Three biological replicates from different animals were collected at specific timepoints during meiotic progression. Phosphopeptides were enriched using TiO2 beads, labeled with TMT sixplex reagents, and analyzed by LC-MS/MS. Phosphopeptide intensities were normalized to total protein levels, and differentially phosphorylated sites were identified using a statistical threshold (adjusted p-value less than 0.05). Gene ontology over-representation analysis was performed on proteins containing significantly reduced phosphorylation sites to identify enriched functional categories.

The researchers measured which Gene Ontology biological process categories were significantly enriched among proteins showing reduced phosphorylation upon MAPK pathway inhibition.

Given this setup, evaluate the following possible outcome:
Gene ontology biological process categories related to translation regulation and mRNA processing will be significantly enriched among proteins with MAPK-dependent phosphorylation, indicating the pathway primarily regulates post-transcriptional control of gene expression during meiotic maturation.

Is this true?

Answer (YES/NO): NO